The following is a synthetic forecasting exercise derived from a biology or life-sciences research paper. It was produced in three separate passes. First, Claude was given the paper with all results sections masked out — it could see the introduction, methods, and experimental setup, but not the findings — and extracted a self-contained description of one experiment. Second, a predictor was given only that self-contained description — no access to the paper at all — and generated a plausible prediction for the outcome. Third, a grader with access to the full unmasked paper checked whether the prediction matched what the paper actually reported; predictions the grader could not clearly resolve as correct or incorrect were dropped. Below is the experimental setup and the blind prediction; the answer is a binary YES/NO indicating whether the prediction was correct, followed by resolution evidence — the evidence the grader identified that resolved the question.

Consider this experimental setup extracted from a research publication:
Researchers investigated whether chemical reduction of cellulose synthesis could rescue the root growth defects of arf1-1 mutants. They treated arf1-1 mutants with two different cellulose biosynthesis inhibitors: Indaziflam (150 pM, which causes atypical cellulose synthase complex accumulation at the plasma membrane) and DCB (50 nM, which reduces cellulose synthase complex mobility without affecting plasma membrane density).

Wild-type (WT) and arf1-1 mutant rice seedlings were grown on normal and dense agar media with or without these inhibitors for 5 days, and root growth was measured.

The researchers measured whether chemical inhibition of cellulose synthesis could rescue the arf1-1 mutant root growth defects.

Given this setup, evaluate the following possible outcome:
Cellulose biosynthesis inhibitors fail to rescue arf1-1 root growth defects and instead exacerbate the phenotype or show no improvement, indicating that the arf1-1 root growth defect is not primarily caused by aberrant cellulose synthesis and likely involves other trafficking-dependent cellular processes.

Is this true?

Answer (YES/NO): NO